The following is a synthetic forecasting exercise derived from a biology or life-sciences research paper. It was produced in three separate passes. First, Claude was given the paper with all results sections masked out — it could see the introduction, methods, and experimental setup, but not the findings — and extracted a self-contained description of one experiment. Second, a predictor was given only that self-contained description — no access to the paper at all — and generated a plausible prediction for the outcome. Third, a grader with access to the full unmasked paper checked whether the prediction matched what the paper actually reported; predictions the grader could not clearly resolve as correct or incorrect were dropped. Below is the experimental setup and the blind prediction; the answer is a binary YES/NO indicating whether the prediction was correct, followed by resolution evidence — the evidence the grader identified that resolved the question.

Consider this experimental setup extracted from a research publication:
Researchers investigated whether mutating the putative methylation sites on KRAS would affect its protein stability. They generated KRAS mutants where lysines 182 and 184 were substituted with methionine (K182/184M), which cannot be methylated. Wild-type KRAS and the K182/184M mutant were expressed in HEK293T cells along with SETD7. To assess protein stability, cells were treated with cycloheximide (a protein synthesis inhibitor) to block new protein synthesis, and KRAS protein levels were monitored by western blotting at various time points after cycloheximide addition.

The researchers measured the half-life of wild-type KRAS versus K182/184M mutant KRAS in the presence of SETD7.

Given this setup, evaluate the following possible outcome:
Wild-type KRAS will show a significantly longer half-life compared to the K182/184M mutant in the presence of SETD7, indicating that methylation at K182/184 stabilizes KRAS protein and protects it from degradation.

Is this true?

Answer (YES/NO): NO